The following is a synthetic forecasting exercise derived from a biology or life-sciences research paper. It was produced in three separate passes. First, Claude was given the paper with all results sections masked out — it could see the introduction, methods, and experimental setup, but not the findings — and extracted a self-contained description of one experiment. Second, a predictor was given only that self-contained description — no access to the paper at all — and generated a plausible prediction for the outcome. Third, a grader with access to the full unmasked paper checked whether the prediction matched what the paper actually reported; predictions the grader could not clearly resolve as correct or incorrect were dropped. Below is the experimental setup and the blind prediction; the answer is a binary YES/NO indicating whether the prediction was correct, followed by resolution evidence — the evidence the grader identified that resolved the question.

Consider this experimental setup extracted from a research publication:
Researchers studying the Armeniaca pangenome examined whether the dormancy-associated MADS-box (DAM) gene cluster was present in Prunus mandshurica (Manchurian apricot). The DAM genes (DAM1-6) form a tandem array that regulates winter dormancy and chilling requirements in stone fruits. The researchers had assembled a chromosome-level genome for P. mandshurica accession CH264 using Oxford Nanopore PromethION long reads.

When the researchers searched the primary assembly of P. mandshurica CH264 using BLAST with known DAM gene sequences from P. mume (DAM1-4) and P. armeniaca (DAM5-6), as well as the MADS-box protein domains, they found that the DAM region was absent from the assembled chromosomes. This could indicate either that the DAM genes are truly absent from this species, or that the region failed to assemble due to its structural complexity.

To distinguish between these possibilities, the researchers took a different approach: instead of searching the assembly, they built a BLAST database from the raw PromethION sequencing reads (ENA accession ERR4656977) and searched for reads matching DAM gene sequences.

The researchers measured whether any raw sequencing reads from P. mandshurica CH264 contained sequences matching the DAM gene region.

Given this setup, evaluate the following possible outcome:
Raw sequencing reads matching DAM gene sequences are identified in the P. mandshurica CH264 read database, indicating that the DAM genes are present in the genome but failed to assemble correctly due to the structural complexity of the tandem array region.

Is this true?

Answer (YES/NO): YES